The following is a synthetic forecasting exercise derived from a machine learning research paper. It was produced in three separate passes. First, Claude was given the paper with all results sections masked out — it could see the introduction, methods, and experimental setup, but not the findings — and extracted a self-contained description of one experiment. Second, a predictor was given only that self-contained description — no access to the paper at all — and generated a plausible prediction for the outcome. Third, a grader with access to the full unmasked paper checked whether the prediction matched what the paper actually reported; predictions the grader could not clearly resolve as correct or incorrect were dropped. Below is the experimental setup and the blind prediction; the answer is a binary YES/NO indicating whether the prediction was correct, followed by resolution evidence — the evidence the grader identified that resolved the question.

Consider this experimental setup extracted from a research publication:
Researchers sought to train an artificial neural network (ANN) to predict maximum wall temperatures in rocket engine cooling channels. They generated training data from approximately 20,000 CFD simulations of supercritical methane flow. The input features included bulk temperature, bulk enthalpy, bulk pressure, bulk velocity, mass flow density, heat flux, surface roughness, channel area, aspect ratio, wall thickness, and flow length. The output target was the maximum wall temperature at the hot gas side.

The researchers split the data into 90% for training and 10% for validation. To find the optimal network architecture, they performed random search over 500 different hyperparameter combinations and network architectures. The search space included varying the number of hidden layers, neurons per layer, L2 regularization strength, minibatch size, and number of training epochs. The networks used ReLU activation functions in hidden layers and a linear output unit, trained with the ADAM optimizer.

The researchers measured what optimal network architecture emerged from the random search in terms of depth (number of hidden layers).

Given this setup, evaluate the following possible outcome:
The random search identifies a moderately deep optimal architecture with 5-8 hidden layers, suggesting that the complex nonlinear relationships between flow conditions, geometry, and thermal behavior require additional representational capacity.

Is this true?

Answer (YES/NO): NO